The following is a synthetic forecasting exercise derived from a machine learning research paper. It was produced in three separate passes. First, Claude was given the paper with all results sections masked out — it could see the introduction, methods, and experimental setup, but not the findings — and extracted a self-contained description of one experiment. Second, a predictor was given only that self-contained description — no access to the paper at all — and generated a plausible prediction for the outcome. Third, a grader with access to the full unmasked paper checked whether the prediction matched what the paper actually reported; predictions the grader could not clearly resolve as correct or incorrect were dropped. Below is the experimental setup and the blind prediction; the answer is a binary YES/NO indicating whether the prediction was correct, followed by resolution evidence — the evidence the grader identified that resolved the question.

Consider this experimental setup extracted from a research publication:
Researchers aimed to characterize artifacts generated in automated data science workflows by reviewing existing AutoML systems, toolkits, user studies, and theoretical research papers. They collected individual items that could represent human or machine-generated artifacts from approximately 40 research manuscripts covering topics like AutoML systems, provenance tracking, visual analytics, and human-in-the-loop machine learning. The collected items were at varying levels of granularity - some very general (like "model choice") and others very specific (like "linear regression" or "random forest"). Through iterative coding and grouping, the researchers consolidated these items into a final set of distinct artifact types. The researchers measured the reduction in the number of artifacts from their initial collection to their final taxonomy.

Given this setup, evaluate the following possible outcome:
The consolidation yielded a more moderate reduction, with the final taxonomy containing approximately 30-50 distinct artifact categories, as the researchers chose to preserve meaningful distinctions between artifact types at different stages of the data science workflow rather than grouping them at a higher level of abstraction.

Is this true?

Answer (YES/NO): NO